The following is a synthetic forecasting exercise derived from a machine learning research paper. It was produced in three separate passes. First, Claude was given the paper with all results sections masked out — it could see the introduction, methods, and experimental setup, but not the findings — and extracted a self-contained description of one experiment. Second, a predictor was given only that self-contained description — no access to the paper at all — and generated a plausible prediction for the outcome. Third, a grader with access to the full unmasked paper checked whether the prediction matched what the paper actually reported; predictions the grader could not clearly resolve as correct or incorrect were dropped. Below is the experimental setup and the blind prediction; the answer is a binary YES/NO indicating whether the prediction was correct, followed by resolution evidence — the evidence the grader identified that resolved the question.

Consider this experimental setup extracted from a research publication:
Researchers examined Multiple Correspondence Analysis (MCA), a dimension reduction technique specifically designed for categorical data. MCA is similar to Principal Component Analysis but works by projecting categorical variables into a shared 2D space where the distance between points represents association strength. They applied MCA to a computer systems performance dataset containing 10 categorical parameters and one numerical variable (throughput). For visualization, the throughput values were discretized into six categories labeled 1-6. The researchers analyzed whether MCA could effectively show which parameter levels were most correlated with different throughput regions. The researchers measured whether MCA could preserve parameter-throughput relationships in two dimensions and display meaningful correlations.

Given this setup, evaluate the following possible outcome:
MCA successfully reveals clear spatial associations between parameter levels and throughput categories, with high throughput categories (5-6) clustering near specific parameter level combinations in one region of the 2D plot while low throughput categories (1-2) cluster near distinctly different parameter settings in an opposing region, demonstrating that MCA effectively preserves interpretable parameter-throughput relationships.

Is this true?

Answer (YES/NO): NO